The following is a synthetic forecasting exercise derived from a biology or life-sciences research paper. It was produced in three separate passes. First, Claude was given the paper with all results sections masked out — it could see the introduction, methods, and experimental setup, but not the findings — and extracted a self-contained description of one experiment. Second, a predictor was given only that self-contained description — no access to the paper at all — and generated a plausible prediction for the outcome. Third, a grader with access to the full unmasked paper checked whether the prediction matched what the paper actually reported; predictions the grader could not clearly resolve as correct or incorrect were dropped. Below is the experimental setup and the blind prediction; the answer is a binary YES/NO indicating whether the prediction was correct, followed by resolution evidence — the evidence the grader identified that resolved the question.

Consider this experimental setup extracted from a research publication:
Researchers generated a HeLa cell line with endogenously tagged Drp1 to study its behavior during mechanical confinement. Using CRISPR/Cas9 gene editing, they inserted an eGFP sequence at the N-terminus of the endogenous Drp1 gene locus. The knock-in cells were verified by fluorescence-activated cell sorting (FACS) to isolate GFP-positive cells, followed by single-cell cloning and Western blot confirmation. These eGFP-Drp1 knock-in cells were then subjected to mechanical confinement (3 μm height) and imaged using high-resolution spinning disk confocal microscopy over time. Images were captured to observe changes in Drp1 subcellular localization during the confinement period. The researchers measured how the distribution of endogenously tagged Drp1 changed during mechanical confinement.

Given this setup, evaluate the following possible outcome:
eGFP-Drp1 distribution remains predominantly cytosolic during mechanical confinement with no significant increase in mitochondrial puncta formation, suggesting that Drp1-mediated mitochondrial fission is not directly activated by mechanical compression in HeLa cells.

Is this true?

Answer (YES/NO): NO